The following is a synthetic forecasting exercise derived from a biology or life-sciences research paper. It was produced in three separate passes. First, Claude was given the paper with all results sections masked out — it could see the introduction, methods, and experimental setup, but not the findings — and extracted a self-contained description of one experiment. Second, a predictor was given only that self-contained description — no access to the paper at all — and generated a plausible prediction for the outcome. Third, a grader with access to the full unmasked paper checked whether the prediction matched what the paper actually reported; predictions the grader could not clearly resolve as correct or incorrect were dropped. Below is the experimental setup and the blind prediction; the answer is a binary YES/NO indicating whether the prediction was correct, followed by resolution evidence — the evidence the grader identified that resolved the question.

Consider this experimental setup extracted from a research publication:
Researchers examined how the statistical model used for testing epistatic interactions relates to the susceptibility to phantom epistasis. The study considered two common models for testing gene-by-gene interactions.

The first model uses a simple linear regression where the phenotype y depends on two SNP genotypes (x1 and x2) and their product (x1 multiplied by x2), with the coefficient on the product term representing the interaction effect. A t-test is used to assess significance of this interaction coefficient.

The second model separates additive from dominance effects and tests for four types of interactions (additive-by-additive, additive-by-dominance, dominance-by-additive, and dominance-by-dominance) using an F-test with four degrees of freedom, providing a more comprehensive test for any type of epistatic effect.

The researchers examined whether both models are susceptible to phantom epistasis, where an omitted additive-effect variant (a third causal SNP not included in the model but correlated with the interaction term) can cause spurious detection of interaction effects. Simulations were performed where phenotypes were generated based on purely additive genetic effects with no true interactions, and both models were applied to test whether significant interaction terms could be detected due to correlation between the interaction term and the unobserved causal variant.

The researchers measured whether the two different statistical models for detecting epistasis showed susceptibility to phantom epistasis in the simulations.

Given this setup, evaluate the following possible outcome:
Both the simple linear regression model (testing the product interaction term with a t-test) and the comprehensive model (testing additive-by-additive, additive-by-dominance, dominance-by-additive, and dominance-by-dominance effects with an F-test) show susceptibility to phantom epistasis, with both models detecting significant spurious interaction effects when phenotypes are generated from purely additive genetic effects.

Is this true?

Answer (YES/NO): YES